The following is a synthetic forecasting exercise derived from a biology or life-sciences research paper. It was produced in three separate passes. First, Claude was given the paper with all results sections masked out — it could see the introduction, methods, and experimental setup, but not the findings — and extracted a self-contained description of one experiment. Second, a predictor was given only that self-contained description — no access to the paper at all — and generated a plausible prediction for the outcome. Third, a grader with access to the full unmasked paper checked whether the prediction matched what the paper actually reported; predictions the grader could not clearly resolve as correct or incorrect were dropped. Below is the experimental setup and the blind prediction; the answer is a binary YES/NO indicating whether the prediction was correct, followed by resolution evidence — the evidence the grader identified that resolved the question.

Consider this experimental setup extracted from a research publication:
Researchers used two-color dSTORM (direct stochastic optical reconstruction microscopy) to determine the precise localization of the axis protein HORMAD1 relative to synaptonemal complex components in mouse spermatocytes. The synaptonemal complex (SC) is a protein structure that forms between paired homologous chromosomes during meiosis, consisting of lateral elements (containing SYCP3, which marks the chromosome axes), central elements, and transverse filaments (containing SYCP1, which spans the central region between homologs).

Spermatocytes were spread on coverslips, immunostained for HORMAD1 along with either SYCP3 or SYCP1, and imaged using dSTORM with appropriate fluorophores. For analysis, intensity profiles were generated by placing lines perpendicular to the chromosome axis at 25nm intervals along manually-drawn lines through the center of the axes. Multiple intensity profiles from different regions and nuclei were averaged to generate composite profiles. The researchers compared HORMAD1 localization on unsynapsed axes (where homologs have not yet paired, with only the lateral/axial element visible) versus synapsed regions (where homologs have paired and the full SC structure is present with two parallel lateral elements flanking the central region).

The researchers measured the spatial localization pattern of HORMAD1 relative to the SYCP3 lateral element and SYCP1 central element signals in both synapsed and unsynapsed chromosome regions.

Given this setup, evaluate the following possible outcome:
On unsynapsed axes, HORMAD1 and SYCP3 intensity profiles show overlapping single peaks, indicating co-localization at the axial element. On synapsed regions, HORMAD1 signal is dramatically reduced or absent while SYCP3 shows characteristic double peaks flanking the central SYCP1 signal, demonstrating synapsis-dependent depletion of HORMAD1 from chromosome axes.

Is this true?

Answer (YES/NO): NO